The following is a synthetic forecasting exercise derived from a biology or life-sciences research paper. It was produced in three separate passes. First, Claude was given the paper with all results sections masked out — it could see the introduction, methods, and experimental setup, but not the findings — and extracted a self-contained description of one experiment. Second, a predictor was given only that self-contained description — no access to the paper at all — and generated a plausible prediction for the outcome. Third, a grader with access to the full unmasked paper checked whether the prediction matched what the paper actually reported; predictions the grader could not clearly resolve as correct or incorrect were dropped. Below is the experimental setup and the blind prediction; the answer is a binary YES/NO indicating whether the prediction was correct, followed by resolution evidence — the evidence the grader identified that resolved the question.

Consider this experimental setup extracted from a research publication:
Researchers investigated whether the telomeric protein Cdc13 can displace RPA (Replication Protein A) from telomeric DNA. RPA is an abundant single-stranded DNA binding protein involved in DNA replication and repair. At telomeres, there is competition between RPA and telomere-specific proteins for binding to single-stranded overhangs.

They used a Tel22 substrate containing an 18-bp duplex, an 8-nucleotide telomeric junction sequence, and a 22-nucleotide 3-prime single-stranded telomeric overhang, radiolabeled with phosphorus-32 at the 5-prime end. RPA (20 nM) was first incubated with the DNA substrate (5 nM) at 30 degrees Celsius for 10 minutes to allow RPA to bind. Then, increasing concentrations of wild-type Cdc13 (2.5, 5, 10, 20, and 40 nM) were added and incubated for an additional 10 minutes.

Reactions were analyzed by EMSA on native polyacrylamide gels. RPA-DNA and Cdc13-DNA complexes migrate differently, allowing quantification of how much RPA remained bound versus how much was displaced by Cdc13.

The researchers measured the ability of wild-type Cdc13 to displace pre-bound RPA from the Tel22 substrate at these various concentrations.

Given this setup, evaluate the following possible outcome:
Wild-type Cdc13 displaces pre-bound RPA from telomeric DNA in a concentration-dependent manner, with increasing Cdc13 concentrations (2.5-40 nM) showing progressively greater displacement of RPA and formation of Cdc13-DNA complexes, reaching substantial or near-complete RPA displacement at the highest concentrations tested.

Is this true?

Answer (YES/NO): YES